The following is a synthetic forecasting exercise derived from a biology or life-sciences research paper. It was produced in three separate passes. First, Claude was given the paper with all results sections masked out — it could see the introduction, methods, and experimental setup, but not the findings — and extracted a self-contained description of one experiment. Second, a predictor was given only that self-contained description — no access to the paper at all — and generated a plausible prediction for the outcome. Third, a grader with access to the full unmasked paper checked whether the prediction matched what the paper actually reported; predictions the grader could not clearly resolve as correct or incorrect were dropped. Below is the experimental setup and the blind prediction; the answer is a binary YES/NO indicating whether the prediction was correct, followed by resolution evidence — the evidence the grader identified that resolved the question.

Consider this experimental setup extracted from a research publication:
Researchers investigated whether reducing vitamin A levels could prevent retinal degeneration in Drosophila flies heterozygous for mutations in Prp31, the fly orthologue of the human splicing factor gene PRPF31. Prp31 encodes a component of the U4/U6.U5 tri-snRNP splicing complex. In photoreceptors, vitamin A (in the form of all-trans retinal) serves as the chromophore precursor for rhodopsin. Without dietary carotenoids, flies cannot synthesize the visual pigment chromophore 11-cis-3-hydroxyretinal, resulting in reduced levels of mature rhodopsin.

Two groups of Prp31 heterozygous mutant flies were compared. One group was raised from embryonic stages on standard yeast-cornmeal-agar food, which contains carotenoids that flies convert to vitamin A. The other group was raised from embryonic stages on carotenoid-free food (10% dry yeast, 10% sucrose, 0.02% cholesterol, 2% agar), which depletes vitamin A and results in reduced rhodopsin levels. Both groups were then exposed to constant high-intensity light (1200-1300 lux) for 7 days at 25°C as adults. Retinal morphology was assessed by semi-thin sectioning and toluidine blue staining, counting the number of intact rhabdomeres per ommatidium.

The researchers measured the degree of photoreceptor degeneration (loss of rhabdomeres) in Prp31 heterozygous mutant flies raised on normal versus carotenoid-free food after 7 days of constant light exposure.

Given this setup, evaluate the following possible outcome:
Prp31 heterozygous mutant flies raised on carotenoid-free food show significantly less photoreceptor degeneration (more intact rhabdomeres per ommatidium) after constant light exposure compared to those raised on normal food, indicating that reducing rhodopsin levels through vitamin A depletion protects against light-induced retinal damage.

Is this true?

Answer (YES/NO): YES